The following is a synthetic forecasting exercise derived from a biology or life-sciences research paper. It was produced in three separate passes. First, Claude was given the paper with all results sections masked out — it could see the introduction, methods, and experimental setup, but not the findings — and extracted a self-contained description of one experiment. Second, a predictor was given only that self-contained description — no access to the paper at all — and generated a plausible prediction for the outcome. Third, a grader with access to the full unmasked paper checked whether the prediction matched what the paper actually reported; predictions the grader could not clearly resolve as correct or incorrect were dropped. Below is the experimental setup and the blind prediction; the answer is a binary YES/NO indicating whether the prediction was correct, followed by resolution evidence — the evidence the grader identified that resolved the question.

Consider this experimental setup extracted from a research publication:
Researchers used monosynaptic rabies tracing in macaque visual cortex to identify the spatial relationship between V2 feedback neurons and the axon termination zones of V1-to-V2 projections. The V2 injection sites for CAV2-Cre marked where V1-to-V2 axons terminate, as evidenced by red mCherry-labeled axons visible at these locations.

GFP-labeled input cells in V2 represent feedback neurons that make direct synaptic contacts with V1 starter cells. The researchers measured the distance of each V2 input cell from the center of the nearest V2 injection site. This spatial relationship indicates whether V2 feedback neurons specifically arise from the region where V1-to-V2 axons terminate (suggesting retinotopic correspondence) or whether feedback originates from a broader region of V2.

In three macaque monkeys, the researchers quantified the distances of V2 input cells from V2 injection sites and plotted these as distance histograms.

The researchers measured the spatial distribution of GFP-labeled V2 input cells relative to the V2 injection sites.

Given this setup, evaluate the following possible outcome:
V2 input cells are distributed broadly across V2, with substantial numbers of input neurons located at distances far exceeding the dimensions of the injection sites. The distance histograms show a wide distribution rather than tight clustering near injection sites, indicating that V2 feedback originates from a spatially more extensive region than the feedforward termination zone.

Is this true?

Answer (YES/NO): YES